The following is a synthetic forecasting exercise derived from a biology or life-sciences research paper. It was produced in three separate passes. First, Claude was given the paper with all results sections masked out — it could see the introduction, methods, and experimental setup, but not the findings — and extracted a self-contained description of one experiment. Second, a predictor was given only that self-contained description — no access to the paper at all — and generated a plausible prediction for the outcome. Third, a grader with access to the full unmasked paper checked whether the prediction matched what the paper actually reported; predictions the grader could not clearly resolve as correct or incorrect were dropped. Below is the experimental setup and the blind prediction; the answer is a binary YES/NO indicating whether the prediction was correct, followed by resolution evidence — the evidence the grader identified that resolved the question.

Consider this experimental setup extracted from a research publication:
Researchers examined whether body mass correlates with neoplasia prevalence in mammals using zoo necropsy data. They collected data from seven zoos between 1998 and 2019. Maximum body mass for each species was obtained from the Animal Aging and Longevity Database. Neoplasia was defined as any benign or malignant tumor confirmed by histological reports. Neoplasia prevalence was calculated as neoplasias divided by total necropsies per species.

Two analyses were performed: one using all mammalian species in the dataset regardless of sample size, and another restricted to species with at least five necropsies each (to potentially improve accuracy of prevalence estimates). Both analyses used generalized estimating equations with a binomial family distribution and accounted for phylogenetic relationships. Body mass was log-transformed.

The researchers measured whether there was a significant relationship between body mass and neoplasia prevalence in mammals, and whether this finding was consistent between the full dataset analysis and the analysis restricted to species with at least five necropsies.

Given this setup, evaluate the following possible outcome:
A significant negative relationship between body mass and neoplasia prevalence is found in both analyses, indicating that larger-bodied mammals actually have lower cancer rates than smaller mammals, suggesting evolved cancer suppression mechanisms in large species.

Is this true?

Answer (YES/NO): YES